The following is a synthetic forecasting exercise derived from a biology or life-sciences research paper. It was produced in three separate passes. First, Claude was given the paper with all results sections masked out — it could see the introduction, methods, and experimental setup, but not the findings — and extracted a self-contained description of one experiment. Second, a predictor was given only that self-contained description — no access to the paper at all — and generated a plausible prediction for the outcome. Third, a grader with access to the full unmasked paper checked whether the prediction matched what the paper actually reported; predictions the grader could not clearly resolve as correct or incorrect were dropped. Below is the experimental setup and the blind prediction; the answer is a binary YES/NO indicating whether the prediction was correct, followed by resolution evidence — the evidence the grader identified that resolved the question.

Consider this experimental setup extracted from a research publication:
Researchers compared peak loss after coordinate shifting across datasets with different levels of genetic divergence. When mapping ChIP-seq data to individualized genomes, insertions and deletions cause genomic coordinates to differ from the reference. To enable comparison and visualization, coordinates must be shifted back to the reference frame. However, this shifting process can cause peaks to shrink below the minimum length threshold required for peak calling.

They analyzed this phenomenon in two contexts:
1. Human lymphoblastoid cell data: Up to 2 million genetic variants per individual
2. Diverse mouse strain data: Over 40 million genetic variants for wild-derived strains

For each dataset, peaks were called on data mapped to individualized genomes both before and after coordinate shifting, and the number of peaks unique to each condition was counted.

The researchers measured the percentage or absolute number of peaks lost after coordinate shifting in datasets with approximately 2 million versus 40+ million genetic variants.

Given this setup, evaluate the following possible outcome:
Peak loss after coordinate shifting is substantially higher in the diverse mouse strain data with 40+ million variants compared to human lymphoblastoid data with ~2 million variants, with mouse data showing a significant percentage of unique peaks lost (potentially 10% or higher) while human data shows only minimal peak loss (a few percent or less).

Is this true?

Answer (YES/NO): NO